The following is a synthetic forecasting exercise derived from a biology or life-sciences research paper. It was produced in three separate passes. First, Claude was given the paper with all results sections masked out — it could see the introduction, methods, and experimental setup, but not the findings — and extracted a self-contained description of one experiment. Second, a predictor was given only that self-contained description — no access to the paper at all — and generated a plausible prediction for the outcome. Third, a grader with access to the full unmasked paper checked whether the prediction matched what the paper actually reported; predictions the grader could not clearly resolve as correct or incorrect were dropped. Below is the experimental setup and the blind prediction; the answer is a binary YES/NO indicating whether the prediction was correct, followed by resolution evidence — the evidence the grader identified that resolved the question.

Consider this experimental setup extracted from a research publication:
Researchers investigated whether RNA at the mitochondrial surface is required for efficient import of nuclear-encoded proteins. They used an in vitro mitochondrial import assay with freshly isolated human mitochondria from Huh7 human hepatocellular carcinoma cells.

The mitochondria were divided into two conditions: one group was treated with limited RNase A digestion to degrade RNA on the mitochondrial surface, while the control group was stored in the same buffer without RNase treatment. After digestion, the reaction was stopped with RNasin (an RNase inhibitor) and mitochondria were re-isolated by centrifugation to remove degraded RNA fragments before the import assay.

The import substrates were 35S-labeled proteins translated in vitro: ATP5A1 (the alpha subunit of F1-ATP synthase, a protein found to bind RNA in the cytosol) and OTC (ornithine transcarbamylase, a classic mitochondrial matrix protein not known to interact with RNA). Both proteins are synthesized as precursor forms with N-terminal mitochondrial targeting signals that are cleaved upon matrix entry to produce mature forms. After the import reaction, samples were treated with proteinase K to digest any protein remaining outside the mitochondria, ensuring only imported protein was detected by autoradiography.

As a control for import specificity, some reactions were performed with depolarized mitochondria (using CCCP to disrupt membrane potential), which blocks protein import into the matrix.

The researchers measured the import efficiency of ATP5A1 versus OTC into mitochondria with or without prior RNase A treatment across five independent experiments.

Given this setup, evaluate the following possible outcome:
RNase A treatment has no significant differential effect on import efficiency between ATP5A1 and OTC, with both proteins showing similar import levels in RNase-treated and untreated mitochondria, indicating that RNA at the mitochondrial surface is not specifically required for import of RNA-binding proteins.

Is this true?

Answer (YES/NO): NO